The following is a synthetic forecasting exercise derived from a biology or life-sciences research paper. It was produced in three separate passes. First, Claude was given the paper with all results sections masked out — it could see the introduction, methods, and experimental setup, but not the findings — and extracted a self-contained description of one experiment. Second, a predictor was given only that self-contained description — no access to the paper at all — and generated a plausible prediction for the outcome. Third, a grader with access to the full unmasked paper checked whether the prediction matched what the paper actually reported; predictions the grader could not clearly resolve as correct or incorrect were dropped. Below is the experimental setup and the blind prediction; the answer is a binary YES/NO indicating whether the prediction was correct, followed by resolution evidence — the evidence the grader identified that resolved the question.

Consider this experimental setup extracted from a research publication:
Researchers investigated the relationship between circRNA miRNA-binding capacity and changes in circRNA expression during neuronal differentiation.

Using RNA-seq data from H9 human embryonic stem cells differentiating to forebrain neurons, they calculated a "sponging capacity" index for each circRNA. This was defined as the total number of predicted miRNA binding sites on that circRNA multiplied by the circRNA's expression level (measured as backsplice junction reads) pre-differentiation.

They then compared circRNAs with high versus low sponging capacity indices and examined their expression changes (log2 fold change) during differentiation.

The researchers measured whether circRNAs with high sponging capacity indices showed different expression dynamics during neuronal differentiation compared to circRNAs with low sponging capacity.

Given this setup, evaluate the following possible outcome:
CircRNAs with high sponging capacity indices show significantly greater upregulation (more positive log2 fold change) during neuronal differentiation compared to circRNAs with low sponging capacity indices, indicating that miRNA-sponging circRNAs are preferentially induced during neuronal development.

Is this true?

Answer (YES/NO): NO